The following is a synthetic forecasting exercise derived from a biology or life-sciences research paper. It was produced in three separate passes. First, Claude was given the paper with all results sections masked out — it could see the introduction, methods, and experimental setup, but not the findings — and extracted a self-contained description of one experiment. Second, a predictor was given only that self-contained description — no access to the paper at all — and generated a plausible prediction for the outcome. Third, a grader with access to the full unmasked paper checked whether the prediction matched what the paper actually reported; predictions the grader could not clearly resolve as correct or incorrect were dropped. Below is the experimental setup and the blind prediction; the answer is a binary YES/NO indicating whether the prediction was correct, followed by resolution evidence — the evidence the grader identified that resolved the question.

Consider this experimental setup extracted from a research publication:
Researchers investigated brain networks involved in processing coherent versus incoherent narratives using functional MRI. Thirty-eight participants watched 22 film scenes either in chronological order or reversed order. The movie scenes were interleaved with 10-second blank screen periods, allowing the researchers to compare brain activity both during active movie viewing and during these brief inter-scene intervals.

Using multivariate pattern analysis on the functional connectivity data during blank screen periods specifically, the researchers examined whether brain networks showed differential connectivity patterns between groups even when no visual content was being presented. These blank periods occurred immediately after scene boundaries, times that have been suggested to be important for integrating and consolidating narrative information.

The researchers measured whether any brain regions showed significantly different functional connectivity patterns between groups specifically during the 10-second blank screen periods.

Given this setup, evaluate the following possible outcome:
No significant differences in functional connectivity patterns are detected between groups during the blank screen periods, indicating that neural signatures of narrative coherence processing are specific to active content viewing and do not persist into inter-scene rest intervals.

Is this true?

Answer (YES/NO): NO